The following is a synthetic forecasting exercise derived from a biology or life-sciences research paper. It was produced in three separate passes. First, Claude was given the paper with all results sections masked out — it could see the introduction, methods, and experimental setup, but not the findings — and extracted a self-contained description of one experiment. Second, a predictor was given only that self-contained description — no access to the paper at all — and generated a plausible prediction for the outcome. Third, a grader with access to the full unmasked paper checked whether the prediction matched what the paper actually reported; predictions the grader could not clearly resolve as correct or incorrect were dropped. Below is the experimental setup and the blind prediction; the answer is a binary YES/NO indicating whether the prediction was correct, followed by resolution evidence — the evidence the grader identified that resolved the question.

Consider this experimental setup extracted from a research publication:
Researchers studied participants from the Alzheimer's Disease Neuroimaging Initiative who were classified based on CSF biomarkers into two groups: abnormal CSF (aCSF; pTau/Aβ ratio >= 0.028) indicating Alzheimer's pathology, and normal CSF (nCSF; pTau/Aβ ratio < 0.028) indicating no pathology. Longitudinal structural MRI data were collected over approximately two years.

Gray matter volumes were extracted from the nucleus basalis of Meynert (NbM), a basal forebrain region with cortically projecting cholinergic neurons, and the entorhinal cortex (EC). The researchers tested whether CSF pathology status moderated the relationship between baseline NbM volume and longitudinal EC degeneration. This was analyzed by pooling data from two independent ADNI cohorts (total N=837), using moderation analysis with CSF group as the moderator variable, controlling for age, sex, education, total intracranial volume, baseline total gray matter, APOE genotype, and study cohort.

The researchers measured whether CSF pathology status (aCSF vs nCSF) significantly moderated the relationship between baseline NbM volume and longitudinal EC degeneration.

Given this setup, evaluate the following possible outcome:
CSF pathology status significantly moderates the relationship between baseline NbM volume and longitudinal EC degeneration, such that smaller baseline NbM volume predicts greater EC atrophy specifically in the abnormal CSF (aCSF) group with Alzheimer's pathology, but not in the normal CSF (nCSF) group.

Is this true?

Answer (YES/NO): YES